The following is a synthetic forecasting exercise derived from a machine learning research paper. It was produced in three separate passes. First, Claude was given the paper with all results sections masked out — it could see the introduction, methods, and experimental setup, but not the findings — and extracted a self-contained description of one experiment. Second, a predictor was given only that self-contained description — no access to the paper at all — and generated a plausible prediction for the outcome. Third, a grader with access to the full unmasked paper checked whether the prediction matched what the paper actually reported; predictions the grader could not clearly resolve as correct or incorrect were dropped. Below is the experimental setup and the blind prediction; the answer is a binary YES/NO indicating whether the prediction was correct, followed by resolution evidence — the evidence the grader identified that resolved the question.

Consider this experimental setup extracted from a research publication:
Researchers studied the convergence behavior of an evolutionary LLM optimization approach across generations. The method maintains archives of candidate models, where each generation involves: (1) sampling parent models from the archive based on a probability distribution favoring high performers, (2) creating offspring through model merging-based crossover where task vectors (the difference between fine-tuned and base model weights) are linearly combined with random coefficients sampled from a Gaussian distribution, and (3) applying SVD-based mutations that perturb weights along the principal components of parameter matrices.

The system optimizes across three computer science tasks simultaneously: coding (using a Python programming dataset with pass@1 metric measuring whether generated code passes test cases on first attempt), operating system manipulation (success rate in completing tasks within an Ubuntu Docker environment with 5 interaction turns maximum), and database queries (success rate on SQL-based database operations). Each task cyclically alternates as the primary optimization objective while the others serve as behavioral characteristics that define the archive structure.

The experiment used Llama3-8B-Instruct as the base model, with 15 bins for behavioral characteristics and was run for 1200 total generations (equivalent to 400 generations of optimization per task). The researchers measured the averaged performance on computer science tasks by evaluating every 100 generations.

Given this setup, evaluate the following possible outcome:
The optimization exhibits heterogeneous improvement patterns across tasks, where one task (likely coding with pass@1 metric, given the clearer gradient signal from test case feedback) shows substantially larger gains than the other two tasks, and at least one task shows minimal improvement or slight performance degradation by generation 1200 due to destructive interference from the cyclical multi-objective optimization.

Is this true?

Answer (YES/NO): NO